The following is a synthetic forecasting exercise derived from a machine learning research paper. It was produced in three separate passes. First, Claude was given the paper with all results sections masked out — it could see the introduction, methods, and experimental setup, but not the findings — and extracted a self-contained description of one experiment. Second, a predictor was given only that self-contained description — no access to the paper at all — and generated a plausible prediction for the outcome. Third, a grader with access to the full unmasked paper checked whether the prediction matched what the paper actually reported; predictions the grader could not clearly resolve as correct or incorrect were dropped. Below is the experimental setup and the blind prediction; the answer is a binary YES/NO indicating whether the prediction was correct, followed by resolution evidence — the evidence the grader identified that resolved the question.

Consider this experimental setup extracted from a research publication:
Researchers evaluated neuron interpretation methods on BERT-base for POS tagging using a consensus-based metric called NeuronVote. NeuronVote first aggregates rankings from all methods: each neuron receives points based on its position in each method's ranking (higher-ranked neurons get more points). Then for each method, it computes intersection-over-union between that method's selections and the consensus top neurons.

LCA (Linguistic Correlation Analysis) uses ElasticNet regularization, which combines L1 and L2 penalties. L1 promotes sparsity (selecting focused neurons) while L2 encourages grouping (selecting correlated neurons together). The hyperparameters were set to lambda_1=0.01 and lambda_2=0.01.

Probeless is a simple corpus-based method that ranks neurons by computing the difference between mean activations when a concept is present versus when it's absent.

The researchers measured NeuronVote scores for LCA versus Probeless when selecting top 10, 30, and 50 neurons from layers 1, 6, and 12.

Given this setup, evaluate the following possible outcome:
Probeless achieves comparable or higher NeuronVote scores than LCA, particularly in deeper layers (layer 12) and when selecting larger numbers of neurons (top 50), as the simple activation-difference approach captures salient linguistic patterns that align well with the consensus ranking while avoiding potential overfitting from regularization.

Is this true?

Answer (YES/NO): YES